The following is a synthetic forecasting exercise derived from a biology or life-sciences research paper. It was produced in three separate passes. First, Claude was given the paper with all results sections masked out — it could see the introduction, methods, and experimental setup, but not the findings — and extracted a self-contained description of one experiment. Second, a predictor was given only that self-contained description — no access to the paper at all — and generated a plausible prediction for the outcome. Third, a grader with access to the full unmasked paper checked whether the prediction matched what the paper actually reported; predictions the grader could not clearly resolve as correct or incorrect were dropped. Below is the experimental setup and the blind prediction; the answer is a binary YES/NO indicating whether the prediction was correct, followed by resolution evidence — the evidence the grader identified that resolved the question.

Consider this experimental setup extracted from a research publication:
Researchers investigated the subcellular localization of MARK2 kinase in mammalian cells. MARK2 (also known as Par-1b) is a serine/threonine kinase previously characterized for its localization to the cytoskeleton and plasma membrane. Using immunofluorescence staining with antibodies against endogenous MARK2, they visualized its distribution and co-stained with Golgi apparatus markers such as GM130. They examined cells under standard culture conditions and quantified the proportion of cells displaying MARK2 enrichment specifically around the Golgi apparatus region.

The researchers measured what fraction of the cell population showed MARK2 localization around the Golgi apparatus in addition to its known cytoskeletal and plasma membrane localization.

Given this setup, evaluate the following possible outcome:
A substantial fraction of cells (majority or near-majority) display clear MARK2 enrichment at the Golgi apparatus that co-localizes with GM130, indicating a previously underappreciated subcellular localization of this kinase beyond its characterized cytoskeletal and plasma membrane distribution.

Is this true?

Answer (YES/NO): NO